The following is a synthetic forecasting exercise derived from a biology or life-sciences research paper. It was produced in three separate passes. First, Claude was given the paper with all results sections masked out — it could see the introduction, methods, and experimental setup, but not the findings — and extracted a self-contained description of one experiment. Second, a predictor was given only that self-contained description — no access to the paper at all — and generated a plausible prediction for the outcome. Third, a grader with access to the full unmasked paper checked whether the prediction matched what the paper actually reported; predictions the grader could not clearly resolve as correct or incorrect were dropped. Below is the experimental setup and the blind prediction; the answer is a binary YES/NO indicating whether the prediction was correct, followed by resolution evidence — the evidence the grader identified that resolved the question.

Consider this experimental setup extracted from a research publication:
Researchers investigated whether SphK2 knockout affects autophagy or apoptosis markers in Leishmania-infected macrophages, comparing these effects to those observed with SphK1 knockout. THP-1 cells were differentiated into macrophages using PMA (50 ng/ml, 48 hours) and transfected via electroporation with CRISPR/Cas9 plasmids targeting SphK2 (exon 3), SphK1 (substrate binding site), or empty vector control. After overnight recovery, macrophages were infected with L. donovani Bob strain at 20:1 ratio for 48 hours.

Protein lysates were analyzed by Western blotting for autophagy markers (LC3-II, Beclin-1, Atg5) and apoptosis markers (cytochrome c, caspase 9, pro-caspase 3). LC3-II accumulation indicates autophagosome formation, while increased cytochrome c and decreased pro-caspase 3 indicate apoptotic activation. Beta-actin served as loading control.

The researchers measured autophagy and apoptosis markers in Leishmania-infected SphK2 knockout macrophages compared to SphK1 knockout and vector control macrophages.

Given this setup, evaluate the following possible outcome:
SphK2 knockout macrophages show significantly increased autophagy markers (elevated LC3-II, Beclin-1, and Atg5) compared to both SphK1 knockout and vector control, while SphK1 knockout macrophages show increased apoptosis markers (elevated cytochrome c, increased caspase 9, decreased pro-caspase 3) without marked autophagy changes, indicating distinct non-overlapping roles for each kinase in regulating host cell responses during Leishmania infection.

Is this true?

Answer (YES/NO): NO